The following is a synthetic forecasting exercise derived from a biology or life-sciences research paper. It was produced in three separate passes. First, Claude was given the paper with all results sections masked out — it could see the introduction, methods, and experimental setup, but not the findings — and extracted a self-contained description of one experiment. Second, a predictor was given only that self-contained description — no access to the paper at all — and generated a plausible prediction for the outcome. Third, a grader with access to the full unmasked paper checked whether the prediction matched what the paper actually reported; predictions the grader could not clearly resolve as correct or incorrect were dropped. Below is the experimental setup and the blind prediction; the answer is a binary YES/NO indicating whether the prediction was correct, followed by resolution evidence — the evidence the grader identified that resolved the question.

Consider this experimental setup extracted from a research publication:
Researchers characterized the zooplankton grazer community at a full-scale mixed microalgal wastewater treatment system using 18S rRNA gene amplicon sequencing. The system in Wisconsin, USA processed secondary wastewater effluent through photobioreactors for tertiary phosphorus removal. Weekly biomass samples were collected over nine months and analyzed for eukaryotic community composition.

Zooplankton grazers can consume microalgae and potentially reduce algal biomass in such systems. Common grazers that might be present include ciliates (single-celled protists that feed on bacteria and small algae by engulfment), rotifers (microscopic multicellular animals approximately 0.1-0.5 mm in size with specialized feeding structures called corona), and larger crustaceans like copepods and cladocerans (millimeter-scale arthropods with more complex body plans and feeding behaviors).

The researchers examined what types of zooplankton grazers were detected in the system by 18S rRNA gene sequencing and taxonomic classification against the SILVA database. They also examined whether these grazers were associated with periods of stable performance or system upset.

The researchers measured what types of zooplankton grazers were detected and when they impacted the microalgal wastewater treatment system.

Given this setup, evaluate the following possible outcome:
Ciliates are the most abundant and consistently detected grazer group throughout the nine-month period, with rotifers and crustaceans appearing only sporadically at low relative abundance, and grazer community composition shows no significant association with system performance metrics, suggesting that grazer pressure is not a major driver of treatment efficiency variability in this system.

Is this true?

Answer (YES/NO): NO